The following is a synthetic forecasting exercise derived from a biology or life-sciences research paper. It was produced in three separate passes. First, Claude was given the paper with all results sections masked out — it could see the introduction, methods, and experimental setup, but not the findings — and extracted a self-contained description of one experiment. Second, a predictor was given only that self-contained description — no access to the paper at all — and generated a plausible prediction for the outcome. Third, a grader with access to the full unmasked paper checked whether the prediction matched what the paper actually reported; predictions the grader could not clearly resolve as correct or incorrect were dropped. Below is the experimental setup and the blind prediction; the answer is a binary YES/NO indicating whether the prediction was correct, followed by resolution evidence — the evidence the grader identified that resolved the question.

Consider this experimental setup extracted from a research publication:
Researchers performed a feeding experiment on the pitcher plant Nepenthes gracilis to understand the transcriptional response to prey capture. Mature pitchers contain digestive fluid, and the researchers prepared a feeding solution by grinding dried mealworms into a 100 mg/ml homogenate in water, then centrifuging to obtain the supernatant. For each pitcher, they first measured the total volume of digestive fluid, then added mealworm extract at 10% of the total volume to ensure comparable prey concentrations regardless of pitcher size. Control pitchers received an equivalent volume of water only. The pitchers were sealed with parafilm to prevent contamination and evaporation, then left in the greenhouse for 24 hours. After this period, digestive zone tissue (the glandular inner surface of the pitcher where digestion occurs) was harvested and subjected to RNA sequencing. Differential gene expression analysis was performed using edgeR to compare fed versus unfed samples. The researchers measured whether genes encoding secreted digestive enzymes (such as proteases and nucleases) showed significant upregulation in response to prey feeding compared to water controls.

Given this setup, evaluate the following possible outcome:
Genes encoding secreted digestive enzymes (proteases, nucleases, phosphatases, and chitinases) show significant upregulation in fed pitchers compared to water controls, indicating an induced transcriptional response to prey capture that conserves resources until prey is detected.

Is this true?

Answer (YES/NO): YES